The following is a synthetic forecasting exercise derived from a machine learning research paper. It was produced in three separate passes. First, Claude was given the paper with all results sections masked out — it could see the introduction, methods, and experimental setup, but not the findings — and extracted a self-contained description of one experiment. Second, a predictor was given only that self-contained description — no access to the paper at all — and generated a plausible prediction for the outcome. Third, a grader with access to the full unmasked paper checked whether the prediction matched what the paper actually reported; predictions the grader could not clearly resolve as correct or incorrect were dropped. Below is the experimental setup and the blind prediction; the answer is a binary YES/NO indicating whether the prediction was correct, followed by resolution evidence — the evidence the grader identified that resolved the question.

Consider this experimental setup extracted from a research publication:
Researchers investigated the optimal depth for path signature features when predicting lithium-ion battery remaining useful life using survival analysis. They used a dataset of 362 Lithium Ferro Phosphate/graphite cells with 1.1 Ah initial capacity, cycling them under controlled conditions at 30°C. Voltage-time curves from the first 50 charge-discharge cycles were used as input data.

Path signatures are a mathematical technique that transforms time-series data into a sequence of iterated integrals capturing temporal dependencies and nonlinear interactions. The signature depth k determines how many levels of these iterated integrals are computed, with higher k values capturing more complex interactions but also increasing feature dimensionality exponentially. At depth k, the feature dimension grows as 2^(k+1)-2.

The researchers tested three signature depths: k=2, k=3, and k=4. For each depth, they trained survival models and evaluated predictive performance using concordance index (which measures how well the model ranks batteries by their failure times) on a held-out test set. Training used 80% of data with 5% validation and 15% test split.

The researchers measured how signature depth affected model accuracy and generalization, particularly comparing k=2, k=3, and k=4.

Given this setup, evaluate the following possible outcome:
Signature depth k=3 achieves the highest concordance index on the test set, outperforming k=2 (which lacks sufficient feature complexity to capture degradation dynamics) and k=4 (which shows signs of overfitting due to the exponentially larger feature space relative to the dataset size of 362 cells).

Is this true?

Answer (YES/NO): YES